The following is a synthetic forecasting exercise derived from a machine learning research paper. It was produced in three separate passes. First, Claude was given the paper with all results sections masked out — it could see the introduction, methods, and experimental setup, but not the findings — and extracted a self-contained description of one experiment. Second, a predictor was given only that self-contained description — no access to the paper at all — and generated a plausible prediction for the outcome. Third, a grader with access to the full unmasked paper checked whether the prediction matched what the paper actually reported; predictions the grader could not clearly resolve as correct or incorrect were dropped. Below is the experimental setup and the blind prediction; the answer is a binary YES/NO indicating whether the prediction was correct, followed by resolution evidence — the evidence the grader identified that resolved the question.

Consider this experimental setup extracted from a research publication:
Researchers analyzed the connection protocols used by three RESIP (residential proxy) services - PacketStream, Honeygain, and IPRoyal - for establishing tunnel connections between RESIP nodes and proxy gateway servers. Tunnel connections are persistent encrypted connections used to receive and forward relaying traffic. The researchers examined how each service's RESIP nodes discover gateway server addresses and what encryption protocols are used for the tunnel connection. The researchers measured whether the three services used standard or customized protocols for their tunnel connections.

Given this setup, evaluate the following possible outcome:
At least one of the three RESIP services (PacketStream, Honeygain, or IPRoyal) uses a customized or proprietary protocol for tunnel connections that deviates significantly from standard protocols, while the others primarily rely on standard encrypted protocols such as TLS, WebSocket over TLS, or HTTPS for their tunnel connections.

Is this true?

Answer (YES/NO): YES